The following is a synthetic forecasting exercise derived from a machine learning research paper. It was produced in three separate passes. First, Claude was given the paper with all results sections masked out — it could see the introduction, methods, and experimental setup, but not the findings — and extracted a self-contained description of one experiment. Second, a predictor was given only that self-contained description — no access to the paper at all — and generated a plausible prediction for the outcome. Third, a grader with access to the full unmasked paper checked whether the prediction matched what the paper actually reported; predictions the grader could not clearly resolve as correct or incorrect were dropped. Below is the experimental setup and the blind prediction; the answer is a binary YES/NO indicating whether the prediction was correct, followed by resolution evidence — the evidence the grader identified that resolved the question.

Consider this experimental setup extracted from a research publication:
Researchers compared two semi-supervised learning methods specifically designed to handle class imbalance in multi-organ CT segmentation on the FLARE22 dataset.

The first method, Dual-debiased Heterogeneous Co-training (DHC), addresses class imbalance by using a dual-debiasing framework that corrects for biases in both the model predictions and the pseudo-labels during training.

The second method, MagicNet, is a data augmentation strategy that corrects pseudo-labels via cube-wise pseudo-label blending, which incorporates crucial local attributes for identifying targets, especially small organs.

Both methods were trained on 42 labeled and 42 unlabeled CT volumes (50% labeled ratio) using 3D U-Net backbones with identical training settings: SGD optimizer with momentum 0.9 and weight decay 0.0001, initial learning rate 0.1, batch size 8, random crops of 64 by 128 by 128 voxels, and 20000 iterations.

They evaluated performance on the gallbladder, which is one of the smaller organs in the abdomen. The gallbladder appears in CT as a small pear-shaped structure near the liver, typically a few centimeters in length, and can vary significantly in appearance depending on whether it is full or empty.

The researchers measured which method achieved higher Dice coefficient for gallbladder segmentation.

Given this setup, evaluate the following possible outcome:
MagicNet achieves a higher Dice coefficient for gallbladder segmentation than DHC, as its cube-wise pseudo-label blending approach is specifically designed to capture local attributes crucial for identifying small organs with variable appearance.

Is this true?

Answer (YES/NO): NO